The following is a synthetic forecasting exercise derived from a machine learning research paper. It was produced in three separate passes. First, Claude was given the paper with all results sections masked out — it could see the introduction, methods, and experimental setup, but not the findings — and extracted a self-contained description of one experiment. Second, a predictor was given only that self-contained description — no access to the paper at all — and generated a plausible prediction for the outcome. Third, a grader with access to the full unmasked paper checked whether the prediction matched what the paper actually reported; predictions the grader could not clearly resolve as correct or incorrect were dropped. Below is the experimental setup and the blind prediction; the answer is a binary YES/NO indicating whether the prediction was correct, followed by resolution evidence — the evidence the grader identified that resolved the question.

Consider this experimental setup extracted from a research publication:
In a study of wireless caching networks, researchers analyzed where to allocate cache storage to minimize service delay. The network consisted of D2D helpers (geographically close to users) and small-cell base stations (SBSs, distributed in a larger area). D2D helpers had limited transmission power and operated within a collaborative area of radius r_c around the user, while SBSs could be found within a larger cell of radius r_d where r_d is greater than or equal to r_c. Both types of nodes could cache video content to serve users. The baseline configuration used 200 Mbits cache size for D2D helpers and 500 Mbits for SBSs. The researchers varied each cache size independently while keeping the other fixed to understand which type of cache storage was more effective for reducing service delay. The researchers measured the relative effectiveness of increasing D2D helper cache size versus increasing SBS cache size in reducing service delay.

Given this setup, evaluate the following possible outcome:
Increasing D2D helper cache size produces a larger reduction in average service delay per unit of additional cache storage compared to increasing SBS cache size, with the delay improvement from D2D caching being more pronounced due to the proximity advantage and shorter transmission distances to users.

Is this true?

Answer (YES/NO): YES